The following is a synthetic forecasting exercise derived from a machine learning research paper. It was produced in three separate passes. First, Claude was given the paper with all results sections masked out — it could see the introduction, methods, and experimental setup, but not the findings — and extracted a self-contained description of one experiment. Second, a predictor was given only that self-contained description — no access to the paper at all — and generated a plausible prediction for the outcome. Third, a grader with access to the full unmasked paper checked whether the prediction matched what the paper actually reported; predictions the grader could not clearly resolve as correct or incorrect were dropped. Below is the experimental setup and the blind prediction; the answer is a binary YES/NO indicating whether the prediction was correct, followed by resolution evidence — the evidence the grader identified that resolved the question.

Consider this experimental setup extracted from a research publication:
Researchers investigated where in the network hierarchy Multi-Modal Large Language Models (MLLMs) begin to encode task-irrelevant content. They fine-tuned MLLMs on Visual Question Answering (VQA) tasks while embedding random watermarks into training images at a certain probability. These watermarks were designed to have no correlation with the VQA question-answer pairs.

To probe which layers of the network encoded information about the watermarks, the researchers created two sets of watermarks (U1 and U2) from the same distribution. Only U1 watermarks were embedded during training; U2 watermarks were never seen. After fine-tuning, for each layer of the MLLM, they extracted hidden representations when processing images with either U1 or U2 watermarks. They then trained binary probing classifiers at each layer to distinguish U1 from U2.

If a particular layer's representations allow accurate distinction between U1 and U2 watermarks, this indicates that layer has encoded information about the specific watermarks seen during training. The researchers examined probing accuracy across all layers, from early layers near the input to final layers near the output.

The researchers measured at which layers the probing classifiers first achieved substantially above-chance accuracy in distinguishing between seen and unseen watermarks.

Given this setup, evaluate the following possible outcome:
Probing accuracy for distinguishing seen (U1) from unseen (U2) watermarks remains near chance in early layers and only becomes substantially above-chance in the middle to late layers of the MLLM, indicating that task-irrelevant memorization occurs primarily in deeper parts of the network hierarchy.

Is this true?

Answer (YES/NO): YES